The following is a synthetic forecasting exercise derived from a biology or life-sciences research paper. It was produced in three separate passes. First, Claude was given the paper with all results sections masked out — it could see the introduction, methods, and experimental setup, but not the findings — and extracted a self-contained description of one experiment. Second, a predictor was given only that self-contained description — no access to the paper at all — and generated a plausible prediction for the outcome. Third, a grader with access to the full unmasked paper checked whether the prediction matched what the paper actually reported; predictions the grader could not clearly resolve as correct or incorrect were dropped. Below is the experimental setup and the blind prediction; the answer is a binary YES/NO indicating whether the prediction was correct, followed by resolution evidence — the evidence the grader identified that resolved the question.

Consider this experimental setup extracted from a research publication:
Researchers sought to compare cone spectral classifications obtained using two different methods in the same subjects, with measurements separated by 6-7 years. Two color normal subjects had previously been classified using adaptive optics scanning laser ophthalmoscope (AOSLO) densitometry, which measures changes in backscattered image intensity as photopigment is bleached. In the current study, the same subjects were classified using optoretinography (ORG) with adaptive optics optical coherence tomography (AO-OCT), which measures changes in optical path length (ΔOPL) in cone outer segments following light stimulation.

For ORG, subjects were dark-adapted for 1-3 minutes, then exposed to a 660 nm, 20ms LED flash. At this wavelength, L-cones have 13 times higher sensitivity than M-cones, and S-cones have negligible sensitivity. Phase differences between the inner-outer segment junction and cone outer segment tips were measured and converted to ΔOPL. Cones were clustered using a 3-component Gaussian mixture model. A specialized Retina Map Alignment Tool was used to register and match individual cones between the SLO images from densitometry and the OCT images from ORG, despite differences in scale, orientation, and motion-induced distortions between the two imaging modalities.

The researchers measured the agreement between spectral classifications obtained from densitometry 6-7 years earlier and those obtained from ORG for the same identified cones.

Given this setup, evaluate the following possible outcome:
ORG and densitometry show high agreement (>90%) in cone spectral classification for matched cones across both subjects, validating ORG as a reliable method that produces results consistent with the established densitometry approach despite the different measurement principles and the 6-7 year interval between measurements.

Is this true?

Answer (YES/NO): YES